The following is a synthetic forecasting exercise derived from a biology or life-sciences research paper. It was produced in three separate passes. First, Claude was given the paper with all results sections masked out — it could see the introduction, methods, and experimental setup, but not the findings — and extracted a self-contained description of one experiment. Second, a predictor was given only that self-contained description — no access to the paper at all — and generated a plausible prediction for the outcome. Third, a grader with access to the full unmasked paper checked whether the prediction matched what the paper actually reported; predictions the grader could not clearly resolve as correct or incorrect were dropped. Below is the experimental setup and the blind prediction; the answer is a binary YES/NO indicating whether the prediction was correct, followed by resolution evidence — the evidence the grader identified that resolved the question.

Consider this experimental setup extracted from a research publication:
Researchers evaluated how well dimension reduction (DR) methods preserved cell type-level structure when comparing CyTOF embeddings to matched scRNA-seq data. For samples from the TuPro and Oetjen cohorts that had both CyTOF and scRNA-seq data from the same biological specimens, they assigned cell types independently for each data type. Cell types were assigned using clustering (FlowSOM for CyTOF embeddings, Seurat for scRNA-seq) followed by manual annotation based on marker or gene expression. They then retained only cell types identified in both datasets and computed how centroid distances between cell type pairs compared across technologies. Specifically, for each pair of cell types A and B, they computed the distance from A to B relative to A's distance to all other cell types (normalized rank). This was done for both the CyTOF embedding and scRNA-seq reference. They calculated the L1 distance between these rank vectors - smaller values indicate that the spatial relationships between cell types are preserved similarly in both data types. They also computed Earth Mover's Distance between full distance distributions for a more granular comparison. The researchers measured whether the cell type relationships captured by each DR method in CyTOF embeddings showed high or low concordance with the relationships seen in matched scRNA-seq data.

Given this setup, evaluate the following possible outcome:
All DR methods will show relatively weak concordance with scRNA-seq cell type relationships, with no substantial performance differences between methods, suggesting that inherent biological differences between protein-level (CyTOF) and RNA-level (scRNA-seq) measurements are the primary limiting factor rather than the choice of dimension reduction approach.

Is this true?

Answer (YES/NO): NO